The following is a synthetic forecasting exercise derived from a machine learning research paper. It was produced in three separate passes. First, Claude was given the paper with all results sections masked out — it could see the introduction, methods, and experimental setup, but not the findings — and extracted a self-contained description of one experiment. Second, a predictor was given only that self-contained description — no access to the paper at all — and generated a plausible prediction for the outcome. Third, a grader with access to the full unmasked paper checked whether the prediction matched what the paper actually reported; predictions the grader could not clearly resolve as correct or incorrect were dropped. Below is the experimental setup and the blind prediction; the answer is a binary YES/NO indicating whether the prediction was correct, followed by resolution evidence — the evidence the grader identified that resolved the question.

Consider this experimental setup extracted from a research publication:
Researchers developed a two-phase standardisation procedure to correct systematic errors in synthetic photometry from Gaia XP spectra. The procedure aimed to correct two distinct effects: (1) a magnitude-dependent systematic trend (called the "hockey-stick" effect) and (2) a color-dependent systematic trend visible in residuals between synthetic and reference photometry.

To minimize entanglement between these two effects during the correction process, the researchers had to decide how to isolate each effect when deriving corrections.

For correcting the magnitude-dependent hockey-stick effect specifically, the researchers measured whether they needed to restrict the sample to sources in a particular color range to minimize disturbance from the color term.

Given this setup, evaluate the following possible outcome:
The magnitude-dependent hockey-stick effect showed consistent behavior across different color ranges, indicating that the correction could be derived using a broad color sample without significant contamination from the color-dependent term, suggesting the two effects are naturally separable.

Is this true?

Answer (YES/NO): NO